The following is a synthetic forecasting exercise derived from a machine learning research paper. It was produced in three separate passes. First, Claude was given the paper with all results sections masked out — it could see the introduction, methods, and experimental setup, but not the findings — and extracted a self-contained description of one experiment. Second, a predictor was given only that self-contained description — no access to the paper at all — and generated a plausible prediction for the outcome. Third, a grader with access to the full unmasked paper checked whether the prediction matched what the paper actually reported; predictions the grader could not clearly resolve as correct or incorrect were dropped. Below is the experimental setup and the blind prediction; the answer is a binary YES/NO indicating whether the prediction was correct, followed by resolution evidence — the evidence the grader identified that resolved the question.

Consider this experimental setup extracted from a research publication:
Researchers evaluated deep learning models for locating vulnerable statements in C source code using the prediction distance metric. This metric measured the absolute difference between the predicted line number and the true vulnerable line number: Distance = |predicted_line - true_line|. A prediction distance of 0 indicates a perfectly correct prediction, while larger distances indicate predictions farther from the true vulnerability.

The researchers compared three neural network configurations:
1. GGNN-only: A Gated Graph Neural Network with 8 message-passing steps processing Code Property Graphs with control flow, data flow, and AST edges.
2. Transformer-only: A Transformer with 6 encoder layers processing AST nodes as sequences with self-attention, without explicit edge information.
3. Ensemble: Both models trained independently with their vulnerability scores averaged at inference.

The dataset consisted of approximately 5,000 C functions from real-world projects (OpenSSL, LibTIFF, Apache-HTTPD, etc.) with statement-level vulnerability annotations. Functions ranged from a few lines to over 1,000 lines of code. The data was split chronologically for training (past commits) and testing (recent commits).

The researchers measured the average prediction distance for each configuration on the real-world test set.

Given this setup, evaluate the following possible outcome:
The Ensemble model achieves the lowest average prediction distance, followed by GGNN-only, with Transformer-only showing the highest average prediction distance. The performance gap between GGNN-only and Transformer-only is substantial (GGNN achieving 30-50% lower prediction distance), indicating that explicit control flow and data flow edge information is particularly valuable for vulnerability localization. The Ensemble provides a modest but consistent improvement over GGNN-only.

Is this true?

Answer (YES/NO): NO